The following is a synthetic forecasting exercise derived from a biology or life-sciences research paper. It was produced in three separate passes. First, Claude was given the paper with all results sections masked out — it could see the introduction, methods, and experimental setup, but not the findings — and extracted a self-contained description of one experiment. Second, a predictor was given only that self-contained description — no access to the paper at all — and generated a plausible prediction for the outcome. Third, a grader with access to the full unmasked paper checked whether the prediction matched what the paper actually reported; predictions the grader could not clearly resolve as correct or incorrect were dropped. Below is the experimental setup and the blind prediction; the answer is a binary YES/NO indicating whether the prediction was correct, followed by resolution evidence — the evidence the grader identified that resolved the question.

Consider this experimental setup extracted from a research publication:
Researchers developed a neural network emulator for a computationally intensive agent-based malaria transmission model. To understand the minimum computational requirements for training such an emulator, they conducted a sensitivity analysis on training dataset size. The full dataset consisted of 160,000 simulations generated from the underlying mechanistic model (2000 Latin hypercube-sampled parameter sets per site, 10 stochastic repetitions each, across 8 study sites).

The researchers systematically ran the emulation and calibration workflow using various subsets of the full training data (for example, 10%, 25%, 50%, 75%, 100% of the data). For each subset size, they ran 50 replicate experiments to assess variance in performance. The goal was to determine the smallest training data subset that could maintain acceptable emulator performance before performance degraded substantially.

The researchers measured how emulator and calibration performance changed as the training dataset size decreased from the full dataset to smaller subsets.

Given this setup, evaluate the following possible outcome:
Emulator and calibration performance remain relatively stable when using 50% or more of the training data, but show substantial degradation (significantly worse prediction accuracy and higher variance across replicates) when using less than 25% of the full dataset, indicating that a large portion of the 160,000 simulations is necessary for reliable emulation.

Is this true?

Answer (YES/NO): NO